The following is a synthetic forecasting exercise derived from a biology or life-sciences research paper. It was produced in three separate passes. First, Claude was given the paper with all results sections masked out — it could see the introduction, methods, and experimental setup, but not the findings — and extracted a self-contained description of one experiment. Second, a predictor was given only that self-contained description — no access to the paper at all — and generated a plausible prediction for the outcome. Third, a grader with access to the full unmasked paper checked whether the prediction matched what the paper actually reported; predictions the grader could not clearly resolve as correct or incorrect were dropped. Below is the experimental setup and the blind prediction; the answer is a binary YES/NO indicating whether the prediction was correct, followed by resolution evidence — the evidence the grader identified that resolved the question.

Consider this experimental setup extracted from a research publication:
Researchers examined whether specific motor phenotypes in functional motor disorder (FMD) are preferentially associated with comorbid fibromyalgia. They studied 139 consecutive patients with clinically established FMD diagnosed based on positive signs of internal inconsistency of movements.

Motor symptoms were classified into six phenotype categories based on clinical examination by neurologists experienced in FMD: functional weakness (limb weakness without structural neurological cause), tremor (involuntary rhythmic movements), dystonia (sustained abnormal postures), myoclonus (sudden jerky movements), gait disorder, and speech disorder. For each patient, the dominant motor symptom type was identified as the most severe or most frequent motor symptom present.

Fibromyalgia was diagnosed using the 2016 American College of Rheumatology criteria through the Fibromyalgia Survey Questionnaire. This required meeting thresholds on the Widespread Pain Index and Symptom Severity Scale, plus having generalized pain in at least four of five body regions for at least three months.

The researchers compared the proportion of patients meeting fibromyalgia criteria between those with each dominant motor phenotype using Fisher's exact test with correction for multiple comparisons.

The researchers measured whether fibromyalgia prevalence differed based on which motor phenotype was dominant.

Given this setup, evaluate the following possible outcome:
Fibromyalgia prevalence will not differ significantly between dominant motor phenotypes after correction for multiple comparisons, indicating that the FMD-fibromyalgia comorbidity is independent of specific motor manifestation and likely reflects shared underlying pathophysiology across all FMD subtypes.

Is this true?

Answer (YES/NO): YES